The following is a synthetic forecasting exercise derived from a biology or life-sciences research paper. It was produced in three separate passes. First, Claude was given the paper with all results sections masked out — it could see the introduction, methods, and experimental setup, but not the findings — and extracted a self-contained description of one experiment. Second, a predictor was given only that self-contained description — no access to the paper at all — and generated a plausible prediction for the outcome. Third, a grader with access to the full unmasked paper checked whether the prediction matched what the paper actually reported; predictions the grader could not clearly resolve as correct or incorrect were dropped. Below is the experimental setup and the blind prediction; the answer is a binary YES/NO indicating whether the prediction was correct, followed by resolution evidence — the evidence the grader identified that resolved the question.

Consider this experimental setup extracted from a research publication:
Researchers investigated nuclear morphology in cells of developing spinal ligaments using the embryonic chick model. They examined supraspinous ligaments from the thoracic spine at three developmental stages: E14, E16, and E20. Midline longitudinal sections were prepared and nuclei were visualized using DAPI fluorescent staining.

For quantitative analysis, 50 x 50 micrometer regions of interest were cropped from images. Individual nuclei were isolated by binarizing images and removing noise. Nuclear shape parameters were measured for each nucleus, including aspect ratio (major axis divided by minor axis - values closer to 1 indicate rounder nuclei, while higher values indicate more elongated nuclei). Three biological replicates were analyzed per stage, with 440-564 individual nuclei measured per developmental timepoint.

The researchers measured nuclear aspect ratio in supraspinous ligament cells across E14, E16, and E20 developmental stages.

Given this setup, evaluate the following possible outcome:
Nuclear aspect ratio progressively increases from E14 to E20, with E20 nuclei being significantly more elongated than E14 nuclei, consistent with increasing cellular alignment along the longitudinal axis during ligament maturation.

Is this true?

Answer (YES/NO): NO